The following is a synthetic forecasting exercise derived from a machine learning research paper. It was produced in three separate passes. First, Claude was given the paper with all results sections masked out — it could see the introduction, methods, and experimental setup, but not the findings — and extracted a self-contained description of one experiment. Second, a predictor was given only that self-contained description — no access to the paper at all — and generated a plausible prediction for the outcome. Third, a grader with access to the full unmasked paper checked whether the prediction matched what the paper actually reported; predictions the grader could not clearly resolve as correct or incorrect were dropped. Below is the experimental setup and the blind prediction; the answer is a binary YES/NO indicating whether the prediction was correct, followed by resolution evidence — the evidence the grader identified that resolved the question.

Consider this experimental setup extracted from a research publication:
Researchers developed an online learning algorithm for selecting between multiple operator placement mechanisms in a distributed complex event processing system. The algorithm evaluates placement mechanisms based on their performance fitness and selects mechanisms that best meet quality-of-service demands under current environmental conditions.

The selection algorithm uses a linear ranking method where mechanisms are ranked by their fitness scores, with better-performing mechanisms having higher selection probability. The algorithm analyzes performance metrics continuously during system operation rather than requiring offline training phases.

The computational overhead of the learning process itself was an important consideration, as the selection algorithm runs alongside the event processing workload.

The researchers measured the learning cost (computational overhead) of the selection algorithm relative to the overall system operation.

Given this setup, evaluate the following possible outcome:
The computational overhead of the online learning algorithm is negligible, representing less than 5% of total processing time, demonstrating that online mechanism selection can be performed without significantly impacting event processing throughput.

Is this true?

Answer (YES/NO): YES